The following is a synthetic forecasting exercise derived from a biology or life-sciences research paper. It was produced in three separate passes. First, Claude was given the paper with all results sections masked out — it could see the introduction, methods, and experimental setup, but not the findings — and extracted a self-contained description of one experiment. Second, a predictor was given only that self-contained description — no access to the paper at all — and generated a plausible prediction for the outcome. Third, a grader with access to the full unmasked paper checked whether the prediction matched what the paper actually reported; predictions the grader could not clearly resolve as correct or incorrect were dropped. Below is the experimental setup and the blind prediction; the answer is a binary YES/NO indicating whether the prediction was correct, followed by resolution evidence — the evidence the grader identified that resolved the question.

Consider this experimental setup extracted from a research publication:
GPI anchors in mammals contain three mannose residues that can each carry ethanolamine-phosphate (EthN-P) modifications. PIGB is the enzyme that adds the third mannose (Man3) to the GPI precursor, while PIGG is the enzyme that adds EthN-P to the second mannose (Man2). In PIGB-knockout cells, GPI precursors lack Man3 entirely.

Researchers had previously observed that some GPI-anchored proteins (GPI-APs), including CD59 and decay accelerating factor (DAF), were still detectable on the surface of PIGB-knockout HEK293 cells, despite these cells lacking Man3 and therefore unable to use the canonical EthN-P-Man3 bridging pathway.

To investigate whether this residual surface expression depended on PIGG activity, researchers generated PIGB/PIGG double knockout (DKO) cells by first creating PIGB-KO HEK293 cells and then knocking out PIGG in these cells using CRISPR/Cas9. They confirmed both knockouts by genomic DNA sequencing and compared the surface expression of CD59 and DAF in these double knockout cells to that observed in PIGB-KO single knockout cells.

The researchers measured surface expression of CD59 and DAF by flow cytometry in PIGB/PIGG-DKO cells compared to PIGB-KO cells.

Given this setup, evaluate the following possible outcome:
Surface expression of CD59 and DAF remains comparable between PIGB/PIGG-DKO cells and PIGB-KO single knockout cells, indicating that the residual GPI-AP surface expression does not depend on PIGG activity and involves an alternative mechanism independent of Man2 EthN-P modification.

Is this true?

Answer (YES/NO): NO